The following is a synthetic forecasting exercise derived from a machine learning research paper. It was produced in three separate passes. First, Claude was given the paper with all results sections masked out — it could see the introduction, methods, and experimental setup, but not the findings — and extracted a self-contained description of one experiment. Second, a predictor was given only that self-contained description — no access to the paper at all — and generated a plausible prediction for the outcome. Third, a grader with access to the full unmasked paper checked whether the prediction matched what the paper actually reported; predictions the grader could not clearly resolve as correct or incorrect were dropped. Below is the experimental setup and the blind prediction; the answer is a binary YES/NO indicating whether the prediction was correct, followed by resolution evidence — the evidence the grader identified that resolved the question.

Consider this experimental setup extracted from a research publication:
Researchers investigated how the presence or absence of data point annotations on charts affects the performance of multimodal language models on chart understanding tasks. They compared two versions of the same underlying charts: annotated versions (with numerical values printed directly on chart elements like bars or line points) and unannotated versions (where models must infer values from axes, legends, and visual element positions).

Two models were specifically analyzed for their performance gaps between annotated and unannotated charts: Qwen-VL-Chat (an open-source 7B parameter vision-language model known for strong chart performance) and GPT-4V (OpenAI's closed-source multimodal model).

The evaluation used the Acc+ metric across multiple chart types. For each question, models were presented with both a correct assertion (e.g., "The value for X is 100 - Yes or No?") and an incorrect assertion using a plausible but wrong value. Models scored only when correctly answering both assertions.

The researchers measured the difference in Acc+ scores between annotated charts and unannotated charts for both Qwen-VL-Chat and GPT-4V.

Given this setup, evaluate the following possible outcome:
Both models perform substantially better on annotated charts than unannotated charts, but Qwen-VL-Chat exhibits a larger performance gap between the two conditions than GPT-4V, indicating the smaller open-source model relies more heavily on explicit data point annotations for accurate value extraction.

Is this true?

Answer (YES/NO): NO